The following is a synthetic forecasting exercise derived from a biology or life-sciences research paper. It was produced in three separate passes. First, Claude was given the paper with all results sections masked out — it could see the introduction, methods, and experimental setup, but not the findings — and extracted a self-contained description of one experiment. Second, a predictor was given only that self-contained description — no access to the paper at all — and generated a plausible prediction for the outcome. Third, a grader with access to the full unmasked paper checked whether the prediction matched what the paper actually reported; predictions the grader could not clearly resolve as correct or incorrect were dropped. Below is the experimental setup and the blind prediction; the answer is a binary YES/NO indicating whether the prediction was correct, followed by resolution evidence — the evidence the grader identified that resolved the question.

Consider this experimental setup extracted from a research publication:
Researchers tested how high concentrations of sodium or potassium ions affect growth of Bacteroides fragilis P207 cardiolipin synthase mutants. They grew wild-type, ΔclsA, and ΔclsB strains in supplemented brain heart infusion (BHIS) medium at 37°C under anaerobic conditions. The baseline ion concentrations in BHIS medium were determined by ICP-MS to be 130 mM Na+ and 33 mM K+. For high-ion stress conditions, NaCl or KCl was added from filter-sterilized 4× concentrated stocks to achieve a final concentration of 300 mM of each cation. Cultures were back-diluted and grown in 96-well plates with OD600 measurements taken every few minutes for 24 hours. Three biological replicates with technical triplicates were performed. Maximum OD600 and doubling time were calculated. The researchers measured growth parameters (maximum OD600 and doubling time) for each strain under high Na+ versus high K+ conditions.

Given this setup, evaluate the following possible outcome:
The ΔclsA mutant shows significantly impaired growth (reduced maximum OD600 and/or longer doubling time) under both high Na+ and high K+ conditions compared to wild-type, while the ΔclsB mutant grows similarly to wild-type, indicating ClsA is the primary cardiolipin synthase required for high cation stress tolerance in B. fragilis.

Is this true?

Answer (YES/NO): NO